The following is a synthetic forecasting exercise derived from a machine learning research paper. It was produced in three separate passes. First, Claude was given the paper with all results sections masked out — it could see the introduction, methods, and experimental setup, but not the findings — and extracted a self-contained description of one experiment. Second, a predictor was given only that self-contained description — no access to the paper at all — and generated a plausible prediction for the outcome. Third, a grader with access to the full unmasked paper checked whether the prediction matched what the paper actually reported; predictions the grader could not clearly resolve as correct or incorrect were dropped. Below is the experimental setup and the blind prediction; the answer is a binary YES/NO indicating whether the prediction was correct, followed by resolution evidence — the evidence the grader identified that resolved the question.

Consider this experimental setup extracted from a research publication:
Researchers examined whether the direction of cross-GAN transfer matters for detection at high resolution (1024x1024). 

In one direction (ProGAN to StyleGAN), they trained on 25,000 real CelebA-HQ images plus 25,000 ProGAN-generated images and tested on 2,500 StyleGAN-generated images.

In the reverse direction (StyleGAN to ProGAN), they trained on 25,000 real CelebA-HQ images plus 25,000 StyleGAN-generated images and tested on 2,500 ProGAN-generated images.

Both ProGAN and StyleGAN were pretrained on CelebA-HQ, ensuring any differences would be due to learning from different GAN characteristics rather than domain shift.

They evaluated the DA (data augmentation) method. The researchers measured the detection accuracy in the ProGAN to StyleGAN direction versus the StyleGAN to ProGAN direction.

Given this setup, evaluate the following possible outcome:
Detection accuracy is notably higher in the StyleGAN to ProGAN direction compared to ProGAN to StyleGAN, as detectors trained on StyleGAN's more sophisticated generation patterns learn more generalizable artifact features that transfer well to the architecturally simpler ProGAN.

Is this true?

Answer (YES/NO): YES